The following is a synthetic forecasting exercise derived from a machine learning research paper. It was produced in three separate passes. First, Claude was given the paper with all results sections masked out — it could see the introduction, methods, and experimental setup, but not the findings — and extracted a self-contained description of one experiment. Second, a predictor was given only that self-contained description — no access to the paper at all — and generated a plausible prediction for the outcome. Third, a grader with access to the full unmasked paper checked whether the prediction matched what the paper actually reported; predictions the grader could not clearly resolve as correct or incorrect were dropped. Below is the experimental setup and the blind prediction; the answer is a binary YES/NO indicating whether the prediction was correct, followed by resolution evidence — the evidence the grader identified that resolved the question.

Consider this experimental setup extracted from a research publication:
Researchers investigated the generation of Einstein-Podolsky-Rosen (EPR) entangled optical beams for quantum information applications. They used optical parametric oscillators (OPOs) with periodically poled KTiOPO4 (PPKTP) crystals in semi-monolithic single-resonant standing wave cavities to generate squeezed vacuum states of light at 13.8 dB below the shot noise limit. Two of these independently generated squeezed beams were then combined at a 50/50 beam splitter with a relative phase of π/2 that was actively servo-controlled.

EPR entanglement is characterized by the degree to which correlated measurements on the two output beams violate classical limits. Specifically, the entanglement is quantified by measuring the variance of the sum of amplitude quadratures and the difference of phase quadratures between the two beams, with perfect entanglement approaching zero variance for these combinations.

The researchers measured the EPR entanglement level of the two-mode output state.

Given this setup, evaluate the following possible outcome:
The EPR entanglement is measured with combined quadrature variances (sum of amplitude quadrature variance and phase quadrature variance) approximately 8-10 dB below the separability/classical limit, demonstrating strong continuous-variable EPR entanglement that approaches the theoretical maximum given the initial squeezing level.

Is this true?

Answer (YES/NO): NO